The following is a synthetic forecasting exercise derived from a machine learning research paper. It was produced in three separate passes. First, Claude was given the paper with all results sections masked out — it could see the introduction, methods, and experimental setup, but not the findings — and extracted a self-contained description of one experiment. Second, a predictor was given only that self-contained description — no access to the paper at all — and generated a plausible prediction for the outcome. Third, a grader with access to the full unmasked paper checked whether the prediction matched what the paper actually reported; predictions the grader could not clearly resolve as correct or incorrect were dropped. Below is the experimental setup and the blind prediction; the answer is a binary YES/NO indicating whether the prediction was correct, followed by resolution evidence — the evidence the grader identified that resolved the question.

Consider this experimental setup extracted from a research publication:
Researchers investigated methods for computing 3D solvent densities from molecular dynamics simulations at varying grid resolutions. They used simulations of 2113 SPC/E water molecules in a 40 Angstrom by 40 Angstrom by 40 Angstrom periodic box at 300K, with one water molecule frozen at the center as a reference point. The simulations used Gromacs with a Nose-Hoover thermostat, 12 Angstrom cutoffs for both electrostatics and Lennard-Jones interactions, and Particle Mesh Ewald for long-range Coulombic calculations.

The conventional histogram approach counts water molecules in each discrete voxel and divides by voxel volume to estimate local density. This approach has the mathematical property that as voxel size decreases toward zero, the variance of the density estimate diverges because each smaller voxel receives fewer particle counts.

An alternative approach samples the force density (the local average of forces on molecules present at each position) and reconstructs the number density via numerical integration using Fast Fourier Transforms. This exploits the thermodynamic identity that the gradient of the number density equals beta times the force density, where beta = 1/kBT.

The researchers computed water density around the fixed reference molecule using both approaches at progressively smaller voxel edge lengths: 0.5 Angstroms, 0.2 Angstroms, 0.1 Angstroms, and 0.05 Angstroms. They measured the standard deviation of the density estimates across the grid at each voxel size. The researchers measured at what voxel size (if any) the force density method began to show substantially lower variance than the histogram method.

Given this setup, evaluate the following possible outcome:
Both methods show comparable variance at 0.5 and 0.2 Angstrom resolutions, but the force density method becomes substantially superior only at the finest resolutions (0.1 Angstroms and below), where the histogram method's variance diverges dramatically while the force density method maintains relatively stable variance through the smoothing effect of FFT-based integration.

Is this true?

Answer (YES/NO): YES